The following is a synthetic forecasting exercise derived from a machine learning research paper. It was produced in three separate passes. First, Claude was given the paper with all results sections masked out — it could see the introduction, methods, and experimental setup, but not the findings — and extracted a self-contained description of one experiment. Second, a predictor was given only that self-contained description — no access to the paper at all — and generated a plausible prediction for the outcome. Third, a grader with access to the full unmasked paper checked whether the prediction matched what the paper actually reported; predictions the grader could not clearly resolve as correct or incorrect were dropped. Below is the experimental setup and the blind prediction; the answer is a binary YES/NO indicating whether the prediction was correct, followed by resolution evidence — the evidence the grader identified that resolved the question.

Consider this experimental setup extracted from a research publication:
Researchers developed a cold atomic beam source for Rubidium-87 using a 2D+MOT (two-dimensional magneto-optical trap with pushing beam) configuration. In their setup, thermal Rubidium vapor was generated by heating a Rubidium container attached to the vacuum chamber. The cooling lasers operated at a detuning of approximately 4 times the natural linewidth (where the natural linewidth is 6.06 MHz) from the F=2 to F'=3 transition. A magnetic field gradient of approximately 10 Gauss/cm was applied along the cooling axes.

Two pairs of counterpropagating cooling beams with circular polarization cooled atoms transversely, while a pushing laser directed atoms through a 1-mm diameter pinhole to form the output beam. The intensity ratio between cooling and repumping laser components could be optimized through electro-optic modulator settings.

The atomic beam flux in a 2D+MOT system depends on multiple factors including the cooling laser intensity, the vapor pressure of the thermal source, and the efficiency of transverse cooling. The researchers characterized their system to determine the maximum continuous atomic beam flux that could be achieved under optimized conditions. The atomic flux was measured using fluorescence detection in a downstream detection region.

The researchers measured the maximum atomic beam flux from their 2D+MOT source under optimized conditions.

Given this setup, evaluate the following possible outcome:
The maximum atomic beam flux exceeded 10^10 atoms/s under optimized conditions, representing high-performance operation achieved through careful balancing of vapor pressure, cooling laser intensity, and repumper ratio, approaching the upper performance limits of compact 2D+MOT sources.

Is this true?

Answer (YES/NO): NO